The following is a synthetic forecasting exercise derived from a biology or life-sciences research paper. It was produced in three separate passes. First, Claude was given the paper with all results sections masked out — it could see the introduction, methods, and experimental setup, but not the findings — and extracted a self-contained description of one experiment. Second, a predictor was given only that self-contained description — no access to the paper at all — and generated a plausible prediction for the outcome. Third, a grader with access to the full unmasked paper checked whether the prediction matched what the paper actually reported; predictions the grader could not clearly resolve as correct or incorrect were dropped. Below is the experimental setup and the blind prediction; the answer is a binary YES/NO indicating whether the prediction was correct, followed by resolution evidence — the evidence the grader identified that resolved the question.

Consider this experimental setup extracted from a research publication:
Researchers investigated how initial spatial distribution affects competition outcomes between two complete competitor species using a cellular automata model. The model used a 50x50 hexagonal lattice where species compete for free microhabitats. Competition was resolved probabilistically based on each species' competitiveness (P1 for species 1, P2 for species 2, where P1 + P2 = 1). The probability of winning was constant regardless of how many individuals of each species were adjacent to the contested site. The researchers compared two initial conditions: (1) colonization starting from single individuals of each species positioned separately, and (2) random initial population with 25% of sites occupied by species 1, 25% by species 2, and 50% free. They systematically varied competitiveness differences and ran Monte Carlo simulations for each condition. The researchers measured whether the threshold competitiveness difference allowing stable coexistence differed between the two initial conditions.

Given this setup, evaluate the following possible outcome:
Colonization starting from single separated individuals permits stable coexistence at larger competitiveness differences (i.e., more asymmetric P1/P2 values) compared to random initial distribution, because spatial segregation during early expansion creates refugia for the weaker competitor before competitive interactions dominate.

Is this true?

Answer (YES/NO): YES